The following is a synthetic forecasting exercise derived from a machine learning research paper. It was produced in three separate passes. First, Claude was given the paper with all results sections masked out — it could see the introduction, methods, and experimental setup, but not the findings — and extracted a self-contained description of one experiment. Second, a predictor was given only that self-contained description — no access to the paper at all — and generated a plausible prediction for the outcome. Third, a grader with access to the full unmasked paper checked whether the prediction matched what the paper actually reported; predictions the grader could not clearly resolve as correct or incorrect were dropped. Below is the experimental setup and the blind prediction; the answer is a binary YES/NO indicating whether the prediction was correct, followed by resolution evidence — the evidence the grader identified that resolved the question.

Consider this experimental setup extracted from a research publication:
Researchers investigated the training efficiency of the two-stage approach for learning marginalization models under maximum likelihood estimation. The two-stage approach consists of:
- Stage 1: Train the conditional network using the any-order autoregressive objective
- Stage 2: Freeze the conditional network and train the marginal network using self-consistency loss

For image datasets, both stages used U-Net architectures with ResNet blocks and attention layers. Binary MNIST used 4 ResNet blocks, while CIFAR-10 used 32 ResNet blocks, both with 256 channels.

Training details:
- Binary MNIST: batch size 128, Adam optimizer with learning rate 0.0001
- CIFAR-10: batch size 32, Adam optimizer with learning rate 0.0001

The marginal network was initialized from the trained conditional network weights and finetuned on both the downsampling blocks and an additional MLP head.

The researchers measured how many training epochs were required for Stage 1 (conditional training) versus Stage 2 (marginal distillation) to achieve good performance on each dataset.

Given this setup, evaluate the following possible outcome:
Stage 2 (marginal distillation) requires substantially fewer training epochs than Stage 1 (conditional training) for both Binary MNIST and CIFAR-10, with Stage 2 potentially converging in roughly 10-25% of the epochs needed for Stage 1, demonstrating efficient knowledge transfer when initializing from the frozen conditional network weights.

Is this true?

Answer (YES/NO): NO